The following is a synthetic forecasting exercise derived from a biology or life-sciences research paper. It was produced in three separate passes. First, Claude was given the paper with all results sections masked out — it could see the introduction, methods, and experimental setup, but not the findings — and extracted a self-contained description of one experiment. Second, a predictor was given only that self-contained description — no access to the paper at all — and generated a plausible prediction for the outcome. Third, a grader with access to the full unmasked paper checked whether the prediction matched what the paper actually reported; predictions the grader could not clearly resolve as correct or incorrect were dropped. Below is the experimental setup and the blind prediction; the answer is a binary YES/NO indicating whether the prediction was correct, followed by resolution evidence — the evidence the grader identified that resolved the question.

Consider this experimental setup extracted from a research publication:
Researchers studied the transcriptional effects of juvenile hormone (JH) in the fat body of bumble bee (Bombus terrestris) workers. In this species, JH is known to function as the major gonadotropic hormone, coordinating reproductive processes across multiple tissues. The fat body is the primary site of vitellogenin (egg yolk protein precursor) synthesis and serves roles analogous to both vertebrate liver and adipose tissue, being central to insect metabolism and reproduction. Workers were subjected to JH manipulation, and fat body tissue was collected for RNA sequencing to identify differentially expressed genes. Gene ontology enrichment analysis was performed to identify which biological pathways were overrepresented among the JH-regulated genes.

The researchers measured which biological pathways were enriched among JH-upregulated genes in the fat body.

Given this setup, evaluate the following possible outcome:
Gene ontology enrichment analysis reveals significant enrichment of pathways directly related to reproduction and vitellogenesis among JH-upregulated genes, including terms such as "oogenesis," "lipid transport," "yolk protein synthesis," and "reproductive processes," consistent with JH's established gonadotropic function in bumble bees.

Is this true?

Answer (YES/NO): NO